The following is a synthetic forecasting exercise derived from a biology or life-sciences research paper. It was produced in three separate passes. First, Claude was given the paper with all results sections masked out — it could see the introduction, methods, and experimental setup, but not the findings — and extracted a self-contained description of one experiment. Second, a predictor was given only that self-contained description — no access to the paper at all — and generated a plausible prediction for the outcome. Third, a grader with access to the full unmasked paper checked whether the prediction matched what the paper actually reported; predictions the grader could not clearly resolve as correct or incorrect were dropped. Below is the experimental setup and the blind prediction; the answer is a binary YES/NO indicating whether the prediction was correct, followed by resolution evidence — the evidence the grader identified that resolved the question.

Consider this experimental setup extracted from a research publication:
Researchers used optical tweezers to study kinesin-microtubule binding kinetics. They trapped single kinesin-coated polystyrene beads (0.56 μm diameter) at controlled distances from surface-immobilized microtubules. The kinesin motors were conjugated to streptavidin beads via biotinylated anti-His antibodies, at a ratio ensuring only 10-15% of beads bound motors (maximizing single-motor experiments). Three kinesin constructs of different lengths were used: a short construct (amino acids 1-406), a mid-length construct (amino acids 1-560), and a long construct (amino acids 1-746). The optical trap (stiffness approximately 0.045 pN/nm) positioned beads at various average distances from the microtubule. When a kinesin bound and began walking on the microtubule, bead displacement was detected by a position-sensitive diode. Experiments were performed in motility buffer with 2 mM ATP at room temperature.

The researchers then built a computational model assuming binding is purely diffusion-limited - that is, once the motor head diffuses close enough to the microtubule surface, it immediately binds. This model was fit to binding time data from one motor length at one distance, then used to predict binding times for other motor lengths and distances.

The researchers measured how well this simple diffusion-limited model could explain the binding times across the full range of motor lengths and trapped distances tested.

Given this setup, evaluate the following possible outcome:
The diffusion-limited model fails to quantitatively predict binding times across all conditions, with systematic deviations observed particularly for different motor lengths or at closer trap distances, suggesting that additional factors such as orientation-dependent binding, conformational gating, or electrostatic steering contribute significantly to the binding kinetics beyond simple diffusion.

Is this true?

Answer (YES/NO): NO